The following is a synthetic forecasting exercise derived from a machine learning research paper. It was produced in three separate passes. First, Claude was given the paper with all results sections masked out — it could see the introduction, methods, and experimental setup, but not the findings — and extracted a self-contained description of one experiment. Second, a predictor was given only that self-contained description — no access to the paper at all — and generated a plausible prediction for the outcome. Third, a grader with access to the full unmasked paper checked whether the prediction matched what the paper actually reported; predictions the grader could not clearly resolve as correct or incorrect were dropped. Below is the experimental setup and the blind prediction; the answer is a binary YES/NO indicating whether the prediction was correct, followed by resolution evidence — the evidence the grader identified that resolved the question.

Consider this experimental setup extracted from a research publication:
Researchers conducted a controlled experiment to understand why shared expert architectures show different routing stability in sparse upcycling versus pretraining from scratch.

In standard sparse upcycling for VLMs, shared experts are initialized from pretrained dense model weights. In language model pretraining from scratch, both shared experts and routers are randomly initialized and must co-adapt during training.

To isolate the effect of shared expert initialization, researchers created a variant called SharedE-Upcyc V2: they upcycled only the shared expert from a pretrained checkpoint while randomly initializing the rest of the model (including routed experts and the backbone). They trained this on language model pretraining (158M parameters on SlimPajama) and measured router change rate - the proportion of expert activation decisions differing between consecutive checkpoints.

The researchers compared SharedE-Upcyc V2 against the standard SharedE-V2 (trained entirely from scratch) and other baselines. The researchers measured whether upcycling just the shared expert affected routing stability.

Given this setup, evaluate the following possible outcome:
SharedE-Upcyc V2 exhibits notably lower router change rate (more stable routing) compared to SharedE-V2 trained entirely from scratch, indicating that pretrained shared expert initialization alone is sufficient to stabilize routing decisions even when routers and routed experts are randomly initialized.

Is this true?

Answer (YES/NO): YES